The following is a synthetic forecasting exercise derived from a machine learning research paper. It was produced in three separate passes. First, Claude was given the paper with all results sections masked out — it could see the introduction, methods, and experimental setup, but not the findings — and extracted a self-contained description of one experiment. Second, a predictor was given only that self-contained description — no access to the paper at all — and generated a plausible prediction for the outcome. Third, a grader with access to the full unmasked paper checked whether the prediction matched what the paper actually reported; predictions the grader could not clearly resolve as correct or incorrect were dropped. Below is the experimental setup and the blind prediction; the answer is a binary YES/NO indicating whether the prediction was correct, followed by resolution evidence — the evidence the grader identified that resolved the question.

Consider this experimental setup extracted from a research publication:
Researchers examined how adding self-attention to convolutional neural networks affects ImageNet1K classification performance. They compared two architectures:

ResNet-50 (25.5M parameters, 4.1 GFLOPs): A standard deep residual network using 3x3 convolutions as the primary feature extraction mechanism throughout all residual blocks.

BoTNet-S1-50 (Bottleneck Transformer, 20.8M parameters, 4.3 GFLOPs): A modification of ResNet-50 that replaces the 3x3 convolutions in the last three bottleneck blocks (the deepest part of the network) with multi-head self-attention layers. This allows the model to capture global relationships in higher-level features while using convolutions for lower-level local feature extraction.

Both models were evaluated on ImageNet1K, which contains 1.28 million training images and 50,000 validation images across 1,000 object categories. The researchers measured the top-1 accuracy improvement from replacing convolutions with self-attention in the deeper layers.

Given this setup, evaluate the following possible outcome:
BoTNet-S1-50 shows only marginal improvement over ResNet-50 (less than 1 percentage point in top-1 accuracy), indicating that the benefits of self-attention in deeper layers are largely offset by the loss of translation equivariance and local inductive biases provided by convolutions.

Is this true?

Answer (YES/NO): NO